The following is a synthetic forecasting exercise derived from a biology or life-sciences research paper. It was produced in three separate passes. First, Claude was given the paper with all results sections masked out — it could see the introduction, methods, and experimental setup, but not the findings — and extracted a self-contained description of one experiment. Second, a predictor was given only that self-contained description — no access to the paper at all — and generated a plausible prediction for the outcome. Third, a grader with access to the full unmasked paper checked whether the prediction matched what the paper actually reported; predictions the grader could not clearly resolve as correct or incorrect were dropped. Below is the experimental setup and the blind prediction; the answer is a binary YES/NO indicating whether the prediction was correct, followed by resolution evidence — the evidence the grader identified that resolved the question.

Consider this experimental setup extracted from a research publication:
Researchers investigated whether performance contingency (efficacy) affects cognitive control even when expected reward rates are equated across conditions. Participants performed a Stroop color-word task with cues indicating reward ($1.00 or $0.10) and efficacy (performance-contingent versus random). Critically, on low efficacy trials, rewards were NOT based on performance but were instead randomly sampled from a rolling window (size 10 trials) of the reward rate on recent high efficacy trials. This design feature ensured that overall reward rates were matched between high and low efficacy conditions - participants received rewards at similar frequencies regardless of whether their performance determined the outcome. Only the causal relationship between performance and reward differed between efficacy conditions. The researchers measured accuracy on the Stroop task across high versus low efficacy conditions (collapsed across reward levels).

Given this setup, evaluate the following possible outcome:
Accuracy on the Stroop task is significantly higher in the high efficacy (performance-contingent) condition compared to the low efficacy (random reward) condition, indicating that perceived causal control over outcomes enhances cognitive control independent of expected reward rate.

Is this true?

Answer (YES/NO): NO